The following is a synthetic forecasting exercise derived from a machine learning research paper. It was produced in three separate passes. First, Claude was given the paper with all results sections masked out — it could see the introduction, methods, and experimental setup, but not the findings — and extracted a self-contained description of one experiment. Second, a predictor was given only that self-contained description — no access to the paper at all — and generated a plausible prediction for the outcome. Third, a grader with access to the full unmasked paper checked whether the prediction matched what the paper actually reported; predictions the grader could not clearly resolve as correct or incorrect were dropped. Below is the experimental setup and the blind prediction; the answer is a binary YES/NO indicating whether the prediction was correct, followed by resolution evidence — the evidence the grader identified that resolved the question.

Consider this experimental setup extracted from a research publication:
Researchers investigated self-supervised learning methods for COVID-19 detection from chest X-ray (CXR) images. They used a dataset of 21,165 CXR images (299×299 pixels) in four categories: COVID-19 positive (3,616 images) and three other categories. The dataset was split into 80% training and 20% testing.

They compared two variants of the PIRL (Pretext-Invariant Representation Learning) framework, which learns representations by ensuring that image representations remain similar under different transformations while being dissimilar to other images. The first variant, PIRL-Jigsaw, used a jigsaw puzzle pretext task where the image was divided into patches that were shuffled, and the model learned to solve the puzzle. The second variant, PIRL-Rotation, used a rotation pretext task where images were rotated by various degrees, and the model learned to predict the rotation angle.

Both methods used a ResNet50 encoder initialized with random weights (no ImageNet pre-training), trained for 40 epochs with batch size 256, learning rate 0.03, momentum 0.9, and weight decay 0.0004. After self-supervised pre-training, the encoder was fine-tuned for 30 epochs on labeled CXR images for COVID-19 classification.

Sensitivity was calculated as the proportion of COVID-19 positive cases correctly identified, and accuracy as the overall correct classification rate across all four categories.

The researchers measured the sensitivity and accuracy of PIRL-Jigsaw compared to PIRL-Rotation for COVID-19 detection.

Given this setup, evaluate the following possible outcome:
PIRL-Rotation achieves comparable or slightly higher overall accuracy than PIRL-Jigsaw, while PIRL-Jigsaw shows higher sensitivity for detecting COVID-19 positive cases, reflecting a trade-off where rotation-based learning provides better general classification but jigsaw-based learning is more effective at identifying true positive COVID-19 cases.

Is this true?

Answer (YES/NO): NO